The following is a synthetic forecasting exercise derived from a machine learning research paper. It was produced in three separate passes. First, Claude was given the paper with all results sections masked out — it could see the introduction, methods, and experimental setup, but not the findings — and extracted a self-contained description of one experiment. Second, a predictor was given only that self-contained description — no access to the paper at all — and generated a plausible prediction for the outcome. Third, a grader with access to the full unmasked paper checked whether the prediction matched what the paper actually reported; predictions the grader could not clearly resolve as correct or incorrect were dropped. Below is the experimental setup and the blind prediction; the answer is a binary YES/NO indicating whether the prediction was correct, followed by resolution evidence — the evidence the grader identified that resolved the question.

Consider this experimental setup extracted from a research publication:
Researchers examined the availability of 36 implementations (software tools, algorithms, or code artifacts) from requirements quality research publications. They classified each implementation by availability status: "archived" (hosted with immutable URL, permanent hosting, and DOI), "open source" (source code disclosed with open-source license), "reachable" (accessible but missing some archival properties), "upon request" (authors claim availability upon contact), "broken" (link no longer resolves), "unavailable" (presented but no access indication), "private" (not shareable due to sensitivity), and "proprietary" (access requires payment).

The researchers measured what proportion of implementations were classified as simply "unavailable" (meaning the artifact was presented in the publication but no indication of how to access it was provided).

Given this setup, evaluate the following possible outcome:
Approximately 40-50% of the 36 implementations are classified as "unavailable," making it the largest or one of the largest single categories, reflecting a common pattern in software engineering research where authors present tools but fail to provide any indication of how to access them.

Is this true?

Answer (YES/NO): NO